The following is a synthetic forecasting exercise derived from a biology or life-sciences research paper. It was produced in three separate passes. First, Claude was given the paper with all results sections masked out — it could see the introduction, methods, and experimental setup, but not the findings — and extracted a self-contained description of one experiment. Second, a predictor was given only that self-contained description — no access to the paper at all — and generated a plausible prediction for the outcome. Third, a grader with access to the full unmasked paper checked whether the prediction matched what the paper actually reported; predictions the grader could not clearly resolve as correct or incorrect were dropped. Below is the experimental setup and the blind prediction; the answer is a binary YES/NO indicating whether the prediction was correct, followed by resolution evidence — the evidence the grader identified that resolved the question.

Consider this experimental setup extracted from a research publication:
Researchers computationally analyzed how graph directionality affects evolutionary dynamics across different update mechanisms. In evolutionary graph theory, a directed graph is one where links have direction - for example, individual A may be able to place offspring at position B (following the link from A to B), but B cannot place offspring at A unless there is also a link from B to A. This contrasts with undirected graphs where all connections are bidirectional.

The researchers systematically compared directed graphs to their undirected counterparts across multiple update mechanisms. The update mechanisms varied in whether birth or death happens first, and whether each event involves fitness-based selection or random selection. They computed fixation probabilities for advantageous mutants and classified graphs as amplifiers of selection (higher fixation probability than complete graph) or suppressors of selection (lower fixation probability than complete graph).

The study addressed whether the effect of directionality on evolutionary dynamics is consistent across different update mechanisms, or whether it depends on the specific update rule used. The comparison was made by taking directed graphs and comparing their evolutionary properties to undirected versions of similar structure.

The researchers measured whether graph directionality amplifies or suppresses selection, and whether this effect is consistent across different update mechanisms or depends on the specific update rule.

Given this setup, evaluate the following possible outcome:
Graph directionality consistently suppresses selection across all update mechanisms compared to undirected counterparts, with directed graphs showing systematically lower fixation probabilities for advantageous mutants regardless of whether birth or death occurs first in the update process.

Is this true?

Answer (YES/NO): YES